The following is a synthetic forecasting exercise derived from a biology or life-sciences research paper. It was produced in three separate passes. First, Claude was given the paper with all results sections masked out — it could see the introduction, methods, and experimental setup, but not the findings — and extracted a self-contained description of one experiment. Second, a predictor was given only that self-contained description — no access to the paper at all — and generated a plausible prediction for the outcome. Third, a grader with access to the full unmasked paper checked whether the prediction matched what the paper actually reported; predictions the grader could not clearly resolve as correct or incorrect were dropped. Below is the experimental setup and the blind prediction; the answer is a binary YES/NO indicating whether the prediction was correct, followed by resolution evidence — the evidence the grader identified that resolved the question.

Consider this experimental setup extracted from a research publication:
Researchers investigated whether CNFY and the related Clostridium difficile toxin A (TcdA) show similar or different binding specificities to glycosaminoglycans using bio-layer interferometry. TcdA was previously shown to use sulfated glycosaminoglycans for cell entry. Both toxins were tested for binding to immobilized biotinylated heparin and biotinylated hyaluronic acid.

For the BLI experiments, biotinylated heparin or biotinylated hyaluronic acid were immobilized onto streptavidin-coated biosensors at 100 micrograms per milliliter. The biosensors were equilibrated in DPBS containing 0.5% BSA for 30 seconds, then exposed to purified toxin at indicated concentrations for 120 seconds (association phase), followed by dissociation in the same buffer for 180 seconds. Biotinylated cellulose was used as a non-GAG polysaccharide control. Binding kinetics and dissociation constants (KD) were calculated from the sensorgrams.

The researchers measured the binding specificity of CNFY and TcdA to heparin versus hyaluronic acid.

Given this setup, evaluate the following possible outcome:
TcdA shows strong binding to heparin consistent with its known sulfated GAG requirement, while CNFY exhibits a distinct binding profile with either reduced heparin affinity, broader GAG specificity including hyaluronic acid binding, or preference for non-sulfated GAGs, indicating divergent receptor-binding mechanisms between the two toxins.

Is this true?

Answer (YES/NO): NO